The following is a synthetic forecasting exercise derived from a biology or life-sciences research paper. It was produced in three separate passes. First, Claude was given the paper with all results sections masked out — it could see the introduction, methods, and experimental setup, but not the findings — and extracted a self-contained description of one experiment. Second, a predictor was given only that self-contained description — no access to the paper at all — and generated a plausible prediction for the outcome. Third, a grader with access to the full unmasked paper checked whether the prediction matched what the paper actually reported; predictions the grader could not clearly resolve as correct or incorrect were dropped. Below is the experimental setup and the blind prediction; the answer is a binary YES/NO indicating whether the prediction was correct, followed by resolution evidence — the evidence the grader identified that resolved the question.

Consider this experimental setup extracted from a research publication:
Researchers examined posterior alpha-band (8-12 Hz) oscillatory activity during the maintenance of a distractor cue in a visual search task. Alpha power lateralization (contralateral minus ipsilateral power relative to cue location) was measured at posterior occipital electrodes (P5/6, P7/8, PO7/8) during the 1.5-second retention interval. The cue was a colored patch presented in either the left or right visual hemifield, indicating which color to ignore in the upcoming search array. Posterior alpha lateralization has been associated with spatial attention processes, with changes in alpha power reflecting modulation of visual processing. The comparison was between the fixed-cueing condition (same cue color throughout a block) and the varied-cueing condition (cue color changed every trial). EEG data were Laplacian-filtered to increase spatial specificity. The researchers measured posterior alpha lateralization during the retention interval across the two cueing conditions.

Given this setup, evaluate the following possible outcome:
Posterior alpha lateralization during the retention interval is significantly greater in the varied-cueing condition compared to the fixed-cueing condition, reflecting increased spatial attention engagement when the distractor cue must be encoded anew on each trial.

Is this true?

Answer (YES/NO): YES